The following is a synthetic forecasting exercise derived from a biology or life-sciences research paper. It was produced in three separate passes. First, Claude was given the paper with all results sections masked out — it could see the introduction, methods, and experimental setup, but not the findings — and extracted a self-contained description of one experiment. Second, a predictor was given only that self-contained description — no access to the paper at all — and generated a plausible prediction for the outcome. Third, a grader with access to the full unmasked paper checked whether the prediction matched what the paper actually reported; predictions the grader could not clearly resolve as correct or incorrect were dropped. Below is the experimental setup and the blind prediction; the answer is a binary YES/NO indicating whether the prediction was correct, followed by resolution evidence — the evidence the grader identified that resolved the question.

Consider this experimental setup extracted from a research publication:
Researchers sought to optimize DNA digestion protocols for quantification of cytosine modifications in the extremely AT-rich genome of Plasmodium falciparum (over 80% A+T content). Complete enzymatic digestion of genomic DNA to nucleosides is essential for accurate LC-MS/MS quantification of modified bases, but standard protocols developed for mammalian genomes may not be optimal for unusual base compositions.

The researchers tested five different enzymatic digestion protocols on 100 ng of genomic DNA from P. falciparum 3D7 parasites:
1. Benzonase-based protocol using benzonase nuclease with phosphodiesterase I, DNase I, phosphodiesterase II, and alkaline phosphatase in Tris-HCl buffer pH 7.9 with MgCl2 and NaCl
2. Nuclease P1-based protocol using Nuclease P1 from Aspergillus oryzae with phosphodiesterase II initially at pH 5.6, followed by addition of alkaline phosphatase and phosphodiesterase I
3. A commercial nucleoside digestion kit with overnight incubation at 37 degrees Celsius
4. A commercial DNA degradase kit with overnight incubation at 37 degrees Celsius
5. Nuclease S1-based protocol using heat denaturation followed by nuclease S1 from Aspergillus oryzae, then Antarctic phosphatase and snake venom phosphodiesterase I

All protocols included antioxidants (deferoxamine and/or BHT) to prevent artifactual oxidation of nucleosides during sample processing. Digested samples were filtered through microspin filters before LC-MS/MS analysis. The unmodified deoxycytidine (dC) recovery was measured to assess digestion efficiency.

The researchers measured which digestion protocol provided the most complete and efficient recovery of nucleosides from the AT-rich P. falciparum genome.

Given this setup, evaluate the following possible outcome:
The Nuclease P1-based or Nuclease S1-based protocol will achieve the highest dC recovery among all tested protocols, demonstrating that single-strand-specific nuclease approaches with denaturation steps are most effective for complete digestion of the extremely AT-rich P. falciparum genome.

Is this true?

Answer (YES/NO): NO